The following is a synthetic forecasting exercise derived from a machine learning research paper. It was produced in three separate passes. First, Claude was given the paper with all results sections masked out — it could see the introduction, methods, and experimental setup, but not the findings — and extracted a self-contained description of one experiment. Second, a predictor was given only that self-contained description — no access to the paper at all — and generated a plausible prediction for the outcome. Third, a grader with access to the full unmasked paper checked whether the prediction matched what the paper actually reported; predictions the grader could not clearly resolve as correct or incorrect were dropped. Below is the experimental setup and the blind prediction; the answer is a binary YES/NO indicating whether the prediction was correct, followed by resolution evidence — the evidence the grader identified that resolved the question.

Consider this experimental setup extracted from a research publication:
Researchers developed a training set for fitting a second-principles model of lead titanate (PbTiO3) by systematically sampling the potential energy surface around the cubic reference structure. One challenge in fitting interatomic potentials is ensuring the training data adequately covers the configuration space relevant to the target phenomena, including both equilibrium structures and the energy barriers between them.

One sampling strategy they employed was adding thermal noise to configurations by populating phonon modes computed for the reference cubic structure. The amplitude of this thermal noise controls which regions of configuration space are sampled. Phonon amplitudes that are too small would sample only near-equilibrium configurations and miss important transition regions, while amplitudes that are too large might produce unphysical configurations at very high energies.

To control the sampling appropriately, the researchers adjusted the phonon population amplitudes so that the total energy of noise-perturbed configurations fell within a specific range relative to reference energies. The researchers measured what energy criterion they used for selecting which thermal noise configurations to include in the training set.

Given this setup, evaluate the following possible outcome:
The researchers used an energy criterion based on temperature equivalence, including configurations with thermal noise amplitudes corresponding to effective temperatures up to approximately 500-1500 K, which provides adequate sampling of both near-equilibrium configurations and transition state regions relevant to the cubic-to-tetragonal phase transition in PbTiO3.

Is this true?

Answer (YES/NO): NO